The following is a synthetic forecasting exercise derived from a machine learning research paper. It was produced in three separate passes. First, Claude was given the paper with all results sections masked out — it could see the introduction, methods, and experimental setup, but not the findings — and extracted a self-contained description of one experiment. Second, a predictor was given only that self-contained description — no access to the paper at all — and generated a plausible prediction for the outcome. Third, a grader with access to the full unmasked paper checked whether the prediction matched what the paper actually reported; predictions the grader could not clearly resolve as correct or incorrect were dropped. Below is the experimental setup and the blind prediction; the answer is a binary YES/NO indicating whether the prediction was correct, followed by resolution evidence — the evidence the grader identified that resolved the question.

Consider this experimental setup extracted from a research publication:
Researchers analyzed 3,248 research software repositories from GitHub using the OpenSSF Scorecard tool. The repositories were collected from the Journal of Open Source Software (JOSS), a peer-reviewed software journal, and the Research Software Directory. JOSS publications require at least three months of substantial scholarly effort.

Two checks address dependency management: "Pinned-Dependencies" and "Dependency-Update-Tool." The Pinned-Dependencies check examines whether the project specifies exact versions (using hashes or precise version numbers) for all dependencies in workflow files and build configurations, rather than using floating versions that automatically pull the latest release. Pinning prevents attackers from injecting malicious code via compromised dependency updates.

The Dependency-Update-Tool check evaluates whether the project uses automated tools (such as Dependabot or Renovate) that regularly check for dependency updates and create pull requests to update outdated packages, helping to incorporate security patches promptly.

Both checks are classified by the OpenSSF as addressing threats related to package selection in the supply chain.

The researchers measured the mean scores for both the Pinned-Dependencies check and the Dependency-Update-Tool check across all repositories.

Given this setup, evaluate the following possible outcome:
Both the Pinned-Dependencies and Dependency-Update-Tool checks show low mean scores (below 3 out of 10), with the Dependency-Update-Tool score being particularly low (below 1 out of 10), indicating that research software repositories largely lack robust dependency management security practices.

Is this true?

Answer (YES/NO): NO